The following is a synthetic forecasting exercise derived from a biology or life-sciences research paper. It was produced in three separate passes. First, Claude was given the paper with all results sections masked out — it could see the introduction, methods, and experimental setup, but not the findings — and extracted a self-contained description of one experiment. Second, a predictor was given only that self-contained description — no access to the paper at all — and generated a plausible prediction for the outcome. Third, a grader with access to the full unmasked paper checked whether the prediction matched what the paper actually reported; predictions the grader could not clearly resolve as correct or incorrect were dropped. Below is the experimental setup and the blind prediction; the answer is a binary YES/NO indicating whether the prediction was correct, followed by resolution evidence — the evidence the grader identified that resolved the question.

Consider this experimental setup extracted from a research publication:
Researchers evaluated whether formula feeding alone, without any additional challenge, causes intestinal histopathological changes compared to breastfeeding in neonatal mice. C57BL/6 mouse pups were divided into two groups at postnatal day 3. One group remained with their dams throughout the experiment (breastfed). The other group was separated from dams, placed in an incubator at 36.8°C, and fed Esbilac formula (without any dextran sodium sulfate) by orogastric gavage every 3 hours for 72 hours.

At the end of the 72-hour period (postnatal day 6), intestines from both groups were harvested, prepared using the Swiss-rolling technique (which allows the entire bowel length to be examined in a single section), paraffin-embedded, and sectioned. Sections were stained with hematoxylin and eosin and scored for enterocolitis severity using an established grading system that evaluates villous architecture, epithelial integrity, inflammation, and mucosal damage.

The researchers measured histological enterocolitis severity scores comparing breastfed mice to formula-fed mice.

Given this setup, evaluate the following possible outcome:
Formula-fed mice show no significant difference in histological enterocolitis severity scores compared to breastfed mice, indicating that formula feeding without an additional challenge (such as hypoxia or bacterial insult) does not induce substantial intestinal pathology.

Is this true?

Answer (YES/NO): YES